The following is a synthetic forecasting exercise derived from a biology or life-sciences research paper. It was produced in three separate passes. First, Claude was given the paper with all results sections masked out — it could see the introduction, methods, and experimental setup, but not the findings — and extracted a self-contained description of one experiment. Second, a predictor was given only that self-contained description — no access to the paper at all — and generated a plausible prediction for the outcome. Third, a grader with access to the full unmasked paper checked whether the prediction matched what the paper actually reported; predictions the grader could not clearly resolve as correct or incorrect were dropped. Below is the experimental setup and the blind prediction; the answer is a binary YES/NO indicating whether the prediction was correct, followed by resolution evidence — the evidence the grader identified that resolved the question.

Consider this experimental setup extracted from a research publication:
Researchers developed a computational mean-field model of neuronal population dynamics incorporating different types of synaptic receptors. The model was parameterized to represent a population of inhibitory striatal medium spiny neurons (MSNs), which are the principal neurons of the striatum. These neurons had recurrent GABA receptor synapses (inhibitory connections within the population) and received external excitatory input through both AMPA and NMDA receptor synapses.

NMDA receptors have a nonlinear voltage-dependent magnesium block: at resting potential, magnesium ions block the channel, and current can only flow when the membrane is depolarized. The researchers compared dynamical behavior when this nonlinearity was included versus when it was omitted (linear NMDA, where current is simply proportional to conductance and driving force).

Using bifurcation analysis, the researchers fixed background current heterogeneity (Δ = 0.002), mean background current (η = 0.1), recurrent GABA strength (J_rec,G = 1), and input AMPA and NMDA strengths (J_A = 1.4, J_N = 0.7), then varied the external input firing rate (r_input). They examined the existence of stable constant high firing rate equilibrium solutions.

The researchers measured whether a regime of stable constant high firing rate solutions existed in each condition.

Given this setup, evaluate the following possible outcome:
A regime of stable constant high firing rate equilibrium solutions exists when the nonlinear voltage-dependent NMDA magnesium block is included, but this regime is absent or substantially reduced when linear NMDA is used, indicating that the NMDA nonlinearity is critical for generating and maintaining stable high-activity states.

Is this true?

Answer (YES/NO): YES